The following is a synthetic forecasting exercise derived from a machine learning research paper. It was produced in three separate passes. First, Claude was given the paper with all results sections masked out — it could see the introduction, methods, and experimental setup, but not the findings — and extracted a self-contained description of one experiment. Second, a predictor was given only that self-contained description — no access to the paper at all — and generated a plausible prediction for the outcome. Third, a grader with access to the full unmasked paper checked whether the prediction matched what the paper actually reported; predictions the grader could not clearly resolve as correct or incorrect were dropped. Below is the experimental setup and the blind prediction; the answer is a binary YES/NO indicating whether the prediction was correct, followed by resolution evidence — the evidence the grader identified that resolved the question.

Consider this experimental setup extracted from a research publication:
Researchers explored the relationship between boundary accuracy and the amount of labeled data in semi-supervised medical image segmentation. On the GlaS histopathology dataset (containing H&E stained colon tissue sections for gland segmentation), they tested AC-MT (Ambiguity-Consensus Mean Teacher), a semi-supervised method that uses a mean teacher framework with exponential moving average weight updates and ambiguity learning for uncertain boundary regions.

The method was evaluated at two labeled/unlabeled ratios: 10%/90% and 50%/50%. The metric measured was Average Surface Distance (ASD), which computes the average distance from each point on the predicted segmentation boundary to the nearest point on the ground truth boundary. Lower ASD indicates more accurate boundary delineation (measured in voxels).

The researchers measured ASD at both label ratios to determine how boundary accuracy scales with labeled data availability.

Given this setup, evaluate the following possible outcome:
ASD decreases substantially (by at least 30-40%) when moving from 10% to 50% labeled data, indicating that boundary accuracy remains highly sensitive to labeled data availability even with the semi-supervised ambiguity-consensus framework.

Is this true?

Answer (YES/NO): YES